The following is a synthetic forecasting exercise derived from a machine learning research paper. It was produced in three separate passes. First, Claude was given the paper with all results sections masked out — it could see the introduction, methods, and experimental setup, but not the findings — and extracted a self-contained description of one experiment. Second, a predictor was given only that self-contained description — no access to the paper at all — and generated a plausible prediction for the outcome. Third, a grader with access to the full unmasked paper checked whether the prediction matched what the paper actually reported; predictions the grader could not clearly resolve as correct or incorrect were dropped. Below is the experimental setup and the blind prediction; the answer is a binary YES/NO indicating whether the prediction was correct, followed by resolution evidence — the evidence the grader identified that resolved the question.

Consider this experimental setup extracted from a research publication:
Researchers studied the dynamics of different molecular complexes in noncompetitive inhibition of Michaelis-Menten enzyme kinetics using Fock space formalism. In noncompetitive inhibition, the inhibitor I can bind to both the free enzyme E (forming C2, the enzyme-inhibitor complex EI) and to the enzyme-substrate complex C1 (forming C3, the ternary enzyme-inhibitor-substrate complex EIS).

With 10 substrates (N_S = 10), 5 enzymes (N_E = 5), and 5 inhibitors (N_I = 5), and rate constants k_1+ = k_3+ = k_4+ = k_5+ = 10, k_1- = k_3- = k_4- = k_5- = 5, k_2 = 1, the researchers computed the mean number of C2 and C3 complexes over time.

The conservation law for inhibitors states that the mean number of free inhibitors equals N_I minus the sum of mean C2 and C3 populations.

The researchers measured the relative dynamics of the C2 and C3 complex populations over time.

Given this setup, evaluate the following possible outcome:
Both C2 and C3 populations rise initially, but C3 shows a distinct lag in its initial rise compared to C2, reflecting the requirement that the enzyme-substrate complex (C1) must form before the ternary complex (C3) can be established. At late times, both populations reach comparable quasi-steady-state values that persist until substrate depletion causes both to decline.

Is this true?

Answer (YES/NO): NO